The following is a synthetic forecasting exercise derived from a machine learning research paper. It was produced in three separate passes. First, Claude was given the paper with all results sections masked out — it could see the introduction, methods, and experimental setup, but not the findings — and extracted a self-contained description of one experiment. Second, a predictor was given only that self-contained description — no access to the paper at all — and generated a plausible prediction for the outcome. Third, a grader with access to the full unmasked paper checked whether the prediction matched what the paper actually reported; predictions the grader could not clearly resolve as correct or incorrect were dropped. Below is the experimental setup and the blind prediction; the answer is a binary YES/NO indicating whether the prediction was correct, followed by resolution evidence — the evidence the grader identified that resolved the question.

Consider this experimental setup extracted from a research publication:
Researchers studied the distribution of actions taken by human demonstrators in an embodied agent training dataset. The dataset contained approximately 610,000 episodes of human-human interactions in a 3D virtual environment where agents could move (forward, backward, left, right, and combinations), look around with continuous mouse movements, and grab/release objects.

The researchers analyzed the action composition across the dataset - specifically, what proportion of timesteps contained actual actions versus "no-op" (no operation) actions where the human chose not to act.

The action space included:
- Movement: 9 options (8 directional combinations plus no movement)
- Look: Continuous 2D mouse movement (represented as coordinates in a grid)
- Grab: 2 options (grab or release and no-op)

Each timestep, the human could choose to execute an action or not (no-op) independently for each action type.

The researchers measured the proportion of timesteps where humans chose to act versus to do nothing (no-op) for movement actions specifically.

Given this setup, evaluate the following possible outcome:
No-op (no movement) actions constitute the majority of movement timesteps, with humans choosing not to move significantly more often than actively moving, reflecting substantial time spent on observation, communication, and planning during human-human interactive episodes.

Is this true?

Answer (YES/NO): YES